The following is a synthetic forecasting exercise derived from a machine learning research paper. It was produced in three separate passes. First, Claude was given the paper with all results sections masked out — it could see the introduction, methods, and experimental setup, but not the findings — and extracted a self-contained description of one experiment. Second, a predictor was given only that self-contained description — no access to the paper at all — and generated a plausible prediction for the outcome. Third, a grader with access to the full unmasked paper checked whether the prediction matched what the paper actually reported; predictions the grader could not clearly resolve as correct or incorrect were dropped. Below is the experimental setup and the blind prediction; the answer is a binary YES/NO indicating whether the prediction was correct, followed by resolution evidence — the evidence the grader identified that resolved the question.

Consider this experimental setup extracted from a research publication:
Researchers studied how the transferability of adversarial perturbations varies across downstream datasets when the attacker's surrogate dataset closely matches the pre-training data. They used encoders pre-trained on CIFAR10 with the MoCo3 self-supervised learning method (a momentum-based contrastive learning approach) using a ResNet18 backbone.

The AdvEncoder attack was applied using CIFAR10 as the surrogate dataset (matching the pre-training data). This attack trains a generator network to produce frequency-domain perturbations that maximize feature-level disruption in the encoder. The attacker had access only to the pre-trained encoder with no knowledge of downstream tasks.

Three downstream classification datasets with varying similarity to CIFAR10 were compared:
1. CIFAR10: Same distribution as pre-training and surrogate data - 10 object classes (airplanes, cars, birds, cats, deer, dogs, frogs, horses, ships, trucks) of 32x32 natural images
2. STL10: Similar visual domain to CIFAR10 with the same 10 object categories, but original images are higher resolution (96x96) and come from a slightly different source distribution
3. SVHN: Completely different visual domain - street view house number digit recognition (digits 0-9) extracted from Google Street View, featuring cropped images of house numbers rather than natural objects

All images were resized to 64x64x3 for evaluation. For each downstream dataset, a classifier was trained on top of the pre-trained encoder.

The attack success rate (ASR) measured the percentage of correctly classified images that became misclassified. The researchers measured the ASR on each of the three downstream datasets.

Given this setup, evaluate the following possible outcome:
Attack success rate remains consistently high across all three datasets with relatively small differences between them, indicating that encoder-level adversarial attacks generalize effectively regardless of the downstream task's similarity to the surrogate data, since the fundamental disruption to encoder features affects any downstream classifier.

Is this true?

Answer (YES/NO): NO